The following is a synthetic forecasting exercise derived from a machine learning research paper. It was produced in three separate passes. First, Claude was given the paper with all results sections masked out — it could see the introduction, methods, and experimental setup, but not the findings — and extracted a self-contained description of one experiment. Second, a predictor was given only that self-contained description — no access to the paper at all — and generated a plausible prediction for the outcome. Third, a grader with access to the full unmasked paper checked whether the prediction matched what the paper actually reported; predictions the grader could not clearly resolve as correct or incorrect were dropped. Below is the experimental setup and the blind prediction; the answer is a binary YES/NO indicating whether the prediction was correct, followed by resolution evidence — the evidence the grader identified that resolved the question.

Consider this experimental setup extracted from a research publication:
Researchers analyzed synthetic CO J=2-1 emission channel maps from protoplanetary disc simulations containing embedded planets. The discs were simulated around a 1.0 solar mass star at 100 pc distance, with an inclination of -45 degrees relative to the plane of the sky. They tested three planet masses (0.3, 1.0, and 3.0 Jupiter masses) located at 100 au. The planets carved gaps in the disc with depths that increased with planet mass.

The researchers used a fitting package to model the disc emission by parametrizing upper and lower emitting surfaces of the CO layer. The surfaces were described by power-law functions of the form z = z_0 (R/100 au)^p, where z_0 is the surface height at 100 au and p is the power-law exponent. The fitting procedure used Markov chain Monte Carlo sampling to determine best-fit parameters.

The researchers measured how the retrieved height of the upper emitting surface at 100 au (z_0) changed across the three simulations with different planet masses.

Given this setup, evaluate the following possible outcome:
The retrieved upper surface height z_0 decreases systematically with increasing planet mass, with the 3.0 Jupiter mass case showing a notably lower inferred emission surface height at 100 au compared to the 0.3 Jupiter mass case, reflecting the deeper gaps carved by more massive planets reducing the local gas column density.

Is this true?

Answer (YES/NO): YES